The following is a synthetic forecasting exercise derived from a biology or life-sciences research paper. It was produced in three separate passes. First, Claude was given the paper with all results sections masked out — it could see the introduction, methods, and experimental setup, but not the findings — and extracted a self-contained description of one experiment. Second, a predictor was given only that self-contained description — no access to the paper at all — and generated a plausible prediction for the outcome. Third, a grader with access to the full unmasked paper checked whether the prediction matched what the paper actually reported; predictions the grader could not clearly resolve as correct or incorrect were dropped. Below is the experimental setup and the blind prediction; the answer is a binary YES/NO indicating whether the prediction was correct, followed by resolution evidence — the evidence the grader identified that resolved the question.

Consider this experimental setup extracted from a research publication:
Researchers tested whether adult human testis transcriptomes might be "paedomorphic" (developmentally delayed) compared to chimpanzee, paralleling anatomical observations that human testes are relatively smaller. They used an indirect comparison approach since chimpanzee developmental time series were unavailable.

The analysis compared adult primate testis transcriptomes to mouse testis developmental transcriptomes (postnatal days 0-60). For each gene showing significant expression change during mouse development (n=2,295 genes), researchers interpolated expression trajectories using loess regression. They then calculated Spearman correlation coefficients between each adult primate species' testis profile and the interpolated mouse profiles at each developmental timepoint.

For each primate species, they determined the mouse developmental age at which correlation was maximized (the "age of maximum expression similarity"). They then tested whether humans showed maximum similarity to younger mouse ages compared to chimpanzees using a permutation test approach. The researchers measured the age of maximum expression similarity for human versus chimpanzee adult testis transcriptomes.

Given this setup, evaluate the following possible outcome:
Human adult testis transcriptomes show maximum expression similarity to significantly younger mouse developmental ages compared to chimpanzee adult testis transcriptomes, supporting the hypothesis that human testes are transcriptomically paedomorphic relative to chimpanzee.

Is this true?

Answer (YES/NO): YES